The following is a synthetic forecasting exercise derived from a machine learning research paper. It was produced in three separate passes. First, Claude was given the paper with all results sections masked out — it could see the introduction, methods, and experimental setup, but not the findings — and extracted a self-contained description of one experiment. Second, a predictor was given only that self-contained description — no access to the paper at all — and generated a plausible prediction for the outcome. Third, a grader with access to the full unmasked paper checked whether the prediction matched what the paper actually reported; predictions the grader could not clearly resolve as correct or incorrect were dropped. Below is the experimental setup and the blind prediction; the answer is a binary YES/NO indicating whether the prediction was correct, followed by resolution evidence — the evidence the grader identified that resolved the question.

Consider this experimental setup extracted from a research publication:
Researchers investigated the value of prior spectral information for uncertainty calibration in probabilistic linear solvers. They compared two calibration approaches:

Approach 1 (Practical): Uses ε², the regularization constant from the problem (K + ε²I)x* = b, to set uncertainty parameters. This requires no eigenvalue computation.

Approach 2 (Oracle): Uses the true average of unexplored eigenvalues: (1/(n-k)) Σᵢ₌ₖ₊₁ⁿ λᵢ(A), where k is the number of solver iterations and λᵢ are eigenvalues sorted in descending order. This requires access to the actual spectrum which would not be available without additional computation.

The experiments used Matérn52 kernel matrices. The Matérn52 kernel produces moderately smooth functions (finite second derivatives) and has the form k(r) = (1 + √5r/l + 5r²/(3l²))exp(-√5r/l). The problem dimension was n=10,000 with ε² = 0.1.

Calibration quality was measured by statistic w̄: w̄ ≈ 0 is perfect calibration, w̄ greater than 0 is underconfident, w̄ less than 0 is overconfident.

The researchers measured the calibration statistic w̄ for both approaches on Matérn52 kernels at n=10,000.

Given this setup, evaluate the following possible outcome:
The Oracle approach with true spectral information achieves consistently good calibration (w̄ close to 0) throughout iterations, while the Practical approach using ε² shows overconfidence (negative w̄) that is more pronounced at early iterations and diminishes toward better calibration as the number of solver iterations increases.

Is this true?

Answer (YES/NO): NO